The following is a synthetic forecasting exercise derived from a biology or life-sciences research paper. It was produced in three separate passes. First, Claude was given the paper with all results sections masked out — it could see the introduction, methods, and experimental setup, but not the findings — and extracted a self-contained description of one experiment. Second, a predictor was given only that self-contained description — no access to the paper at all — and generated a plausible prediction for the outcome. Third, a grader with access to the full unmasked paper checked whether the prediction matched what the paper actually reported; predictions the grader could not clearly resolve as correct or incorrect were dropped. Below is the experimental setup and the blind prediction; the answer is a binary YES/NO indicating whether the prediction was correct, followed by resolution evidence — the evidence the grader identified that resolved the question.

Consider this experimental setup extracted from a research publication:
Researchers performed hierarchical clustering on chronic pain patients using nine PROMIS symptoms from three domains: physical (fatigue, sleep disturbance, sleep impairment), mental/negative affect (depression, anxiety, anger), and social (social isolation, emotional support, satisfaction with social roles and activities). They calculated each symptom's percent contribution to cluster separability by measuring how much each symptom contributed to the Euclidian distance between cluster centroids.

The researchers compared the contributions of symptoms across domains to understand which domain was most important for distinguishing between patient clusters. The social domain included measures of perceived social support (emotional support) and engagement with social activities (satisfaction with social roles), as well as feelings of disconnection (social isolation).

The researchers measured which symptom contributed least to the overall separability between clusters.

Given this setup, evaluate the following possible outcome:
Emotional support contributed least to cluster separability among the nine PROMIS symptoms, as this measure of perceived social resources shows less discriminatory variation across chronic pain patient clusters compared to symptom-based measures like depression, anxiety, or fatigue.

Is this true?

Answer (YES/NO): YES